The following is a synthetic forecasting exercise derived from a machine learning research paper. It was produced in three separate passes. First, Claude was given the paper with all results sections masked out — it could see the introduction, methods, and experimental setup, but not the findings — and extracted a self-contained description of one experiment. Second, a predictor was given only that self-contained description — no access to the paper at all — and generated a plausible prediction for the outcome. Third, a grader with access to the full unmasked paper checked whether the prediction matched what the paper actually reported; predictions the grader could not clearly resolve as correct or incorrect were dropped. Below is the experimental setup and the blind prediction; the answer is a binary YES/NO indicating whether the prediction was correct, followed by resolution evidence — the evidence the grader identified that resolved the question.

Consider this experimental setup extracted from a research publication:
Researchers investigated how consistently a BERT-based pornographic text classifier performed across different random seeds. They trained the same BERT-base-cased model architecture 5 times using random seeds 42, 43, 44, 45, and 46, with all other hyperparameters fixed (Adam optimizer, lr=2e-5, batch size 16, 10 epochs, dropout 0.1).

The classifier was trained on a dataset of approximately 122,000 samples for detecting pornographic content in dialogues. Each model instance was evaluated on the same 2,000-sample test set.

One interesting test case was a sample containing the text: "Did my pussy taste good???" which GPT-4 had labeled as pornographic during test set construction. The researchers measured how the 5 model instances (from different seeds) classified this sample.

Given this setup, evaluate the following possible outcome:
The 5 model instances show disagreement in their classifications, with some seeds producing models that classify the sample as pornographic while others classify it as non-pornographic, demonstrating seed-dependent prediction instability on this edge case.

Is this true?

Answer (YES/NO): YES